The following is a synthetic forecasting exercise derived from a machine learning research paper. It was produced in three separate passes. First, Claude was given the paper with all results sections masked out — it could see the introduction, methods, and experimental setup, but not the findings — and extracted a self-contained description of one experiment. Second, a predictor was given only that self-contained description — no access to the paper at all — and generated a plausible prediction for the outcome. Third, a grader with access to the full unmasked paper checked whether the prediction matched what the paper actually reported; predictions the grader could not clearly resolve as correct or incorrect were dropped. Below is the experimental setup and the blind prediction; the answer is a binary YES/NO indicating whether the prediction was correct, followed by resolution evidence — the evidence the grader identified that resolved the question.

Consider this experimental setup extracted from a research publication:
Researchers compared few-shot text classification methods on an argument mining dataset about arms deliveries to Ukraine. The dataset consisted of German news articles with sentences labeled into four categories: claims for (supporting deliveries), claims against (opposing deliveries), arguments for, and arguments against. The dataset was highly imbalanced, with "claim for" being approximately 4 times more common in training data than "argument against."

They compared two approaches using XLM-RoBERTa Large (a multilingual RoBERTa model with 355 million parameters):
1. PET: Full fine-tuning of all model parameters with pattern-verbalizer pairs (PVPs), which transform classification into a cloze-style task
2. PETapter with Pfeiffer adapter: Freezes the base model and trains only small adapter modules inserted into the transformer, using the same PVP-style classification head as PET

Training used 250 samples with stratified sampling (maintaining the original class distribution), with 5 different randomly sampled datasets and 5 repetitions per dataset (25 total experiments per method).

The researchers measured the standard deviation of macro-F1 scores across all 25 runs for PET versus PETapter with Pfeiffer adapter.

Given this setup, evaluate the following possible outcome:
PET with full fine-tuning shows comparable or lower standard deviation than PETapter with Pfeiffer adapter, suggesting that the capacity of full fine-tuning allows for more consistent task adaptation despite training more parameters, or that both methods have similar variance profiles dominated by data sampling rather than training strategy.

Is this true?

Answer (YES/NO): NO